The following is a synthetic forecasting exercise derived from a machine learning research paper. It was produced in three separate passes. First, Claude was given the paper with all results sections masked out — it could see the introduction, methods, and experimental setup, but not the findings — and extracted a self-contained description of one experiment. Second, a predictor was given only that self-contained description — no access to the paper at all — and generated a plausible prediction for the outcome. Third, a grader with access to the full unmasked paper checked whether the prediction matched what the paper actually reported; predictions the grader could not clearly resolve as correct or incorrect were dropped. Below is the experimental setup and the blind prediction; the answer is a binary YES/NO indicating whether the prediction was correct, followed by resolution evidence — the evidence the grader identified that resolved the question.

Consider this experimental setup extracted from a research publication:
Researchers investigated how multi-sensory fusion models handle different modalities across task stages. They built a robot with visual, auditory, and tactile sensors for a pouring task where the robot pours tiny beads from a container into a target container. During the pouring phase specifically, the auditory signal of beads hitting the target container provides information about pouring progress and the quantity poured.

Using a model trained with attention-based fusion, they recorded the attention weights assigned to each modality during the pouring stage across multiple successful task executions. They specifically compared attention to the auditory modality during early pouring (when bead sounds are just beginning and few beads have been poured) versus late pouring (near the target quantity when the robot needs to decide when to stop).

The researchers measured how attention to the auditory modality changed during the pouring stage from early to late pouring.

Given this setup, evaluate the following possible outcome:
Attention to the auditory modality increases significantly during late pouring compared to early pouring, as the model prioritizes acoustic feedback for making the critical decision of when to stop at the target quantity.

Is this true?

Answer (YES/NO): NO